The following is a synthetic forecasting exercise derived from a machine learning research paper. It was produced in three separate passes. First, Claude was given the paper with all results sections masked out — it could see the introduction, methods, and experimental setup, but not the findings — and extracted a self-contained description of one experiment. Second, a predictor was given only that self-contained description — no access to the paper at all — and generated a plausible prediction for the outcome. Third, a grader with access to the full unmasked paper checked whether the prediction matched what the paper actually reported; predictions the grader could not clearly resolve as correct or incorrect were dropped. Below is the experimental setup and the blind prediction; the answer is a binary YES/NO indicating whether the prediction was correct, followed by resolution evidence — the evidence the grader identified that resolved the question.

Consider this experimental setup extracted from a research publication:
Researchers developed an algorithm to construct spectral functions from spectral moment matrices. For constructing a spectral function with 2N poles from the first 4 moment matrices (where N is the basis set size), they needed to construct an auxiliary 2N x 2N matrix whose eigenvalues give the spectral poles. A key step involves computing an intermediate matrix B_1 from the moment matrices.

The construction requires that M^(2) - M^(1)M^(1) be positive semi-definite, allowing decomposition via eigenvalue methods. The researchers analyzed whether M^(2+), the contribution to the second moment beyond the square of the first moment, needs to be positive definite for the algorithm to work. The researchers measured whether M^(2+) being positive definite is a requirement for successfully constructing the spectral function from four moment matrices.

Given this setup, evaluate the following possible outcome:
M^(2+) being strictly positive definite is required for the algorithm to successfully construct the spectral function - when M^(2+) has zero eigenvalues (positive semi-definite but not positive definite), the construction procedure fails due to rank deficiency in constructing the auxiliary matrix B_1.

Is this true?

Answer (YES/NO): YES